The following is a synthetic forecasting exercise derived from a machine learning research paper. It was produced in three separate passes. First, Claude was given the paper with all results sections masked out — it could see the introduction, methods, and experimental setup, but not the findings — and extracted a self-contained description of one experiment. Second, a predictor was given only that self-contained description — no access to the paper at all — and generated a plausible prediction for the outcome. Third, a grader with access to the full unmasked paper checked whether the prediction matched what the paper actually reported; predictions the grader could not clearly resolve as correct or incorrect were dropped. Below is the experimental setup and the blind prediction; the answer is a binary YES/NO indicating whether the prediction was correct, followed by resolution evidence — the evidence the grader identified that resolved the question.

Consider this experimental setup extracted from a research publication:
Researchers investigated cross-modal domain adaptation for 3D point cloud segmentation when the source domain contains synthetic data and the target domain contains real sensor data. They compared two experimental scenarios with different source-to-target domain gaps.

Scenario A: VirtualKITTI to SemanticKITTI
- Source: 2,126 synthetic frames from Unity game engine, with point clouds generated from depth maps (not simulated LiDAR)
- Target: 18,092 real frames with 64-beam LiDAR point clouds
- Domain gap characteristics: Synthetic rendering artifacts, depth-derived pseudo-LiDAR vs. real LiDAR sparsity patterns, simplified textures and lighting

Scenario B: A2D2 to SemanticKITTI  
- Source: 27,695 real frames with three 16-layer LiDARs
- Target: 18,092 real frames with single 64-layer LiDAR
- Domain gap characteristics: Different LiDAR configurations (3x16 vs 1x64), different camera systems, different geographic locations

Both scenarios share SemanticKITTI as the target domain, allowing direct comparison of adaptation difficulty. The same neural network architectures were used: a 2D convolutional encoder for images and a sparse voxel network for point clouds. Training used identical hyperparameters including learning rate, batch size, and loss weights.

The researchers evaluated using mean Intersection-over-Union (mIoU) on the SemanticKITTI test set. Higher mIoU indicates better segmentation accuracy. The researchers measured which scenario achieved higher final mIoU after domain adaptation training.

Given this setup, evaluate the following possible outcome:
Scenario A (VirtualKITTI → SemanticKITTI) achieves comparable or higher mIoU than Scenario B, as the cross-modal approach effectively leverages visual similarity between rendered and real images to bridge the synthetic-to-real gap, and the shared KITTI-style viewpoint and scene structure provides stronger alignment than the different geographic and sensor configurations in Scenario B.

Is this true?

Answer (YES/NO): YES